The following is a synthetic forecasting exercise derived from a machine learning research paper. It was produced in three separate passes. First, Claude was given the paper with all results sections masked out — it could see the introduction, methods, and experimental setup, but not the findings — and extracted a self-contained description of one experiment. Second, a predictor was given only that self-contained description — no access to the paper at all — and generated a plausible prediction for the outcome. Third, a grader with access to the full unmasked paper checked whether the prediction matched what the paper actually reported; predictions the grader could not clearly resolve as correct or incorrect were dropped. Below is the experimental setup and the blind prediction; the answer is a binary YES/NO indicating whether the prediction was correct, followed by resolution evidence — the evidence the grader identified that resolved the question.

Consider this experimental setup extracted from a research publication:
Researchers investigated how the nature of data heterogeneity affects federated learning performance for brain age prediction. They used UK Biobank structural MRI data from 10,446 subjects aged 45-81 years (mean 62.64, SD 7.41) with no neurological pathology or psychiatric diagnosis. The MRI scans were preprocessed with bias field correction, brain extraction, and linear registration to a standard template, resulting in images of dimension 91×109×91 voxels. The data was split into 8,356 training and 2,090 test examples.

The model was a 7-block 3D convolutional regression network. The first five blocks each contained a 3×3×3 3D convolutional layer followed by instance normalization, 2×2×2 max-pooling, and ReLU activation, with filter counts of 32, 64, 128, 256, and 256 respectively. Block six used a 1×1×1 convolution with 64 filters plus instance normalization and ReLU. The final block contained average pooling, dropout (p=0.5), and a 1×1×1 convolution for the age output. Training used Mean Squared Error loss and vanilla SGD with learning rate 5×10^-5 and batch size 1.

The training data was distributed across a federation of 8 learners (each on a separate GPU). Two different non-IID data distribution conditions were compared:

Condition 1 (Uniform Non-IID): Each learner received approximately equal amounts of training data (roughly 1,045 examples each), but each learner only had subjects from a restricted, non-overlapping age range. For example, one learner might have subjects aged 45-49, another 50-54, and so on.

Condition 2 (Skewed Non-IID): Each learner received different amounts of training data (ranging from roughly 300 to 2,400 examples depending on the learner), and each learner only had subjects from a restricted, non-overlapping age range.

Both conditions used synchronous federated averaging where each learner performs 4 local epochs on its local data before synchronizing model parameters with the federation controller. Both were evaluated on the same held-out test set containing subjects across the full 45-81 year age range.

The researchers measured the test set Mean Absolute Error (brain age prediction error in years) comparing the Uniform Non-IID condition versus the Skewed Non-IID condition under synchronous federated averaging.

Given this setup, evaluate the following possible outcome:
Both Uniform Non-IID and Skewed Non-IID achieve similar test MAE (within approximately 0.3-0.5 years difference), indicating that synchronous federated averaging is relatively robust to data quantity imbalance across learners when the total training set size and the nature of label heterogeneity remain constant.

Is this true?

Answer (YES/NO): YES